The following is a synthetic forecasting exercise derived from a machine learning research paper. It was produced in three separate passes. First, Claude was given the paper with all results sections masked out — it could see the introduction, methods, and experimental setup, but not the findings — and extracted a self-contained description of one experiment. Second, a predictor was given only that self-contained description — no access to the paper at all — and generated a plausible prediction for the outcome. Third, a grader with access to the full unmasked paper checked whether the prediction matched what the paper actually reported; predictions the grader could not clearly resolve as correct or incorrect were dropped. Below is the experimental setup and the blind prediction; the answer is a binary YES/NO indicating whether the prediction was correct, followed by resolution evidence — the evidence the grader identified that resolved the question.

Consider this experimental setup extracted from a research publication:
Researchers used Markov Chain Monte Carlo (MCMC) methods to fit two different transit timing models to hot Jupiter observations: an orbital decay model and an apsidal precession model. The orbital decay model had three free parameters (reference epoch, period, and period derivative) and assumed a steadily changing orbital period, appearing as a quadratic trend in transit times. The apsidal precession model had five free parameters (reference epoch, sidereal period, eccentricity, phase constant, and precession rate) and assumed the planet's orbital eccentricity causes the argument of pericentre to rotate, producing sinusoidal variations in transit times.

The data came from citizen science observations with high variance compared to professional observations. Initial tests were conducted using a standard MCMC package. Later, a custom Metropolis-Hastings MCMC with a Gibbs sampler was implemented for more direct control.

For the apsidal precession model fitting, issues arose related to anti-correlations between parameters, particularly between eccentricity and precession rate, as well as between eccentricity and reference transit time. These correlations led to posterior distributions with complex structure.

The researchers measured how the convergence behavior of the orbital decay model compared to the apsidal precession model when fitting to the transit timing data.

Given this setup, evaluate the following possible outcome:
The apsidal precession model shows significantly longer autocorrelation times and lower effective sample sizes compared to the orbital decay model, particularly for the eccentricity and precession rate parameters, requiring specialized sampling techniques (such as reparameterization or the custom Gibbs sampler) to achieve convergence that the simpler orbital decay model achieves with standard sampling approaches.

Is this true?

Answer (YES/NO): NO